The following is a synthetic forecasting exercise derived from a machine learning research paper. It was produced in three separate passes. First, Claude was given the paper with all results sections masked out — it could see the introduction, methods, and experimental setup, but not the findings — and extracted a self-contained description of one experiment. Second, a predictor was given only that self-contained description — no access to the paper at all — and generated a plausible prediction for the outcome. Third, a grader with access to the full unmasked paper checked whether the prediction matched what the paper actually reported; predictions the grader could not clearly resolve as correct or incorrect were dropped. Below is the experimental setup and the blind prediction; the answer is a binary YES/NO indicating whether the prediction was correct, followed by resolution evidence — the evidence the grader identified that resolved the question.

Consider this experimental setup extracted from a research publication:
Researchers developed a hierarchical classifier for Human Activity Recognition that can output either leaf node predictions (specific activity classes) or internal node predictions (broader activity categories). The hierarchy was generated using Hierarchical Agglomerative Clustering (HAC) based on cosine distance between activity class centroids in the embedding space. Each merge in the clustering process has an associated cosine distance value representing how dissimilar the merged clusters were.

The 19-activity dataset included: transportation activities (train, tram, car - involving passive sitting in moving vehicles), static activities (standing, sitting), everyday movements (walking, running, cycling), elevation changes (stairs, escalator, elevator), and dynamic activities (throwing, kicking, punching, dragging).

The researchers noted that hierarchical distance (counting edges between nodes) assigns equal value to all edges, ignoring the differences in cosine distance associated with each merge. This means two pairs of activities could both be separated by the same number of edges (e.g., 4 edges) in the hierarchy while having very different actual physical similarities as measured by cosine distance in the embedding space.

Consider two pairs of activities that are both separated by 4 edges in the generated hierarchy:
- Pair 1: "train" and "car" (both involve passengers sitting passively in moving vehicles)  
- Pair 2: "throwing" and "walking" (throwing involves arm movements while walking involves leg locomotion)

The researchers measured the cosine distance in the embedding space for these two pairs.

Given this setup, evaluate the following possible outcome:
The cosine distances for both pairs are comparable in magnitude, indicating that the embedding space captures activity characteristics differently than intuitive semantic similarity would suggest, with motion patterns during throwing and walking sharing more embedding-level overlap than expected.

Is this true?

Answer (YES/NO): NO